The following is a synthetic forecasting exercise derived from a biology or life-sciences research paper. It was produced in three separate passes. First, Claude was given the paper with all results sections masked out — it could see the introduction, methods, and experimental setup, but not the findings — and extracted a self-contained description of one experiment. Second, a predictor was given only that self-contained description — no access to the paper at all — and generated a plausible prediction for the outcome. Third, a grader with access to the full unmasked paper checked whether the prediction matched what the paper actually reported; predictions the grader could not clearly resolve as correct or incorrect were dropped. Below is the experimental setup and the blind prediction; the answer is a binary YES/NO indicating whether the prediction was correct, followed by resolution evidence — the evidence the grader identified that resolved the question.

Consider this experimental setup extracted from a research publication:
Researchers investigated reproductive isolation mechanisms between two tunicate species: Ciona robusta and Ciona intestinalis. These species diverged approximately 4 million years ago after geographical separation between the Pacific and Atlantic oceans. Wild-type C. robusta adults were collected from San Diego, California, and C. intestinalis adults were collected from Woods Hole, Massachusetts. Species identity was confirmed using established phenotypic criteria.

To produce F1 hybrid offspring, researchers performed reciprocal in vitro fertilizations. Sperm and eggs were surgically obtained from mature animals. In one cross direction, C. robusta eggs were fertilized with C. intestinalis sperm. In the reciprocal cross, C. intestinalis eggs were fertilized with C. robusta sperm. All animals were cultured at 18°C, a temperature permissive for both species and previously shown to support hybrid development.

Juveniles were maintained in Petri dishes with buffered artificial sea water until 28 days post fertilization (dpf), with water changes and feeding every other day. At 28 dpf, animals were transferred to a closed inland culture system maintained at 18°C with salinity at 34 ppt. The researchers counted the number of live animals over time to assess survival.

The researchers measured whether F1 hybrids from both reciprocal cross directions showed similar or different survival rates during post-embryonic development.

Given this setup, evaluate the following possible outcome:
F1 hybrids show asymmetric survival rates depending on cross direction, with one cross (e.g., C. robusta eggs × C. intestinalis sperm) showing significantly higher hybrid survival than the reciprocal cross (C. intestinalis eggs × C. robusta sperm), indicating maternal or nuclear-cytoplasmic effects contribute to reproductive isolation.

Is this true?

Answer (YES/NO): NO